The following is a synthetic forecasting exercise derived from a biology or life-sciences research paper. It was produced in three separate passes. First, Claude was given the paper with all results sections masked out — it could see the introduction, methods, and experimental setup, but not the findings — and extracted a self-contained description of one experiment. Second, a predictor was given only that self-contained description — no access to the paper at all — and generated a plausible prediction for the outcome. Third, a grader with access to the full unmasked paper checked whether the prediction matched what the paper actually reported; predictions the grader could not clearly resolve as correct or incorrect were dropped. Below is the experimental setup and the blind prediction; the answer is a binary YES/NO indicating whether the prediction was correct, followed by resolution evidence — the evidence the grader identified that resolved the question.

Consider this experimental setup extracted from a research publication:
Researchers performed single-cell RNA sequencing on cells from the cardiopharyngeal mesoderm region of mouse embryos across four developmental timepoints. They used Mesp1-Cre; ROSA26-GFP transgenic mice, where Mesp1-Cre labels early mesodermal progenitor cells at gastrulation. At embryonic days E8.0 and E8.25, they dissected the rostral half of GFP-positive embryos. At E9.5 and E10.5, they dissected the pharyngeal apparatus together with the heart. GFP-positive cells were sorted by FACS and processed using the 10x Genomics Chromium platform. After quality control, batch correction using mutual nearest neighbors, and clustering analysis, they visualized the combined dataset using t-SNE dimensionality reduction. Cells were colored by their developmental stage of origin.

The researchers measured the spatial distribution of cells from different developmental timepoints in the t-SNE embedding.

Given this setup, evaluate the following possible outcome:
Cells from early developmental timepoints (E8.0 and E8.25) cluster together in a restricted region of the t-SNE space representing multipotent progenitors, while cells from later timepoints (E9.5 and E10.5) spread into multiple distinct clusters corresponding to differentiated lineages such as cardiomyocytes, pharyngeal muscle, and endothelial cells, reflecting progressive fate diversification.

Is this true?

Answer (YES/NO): NO